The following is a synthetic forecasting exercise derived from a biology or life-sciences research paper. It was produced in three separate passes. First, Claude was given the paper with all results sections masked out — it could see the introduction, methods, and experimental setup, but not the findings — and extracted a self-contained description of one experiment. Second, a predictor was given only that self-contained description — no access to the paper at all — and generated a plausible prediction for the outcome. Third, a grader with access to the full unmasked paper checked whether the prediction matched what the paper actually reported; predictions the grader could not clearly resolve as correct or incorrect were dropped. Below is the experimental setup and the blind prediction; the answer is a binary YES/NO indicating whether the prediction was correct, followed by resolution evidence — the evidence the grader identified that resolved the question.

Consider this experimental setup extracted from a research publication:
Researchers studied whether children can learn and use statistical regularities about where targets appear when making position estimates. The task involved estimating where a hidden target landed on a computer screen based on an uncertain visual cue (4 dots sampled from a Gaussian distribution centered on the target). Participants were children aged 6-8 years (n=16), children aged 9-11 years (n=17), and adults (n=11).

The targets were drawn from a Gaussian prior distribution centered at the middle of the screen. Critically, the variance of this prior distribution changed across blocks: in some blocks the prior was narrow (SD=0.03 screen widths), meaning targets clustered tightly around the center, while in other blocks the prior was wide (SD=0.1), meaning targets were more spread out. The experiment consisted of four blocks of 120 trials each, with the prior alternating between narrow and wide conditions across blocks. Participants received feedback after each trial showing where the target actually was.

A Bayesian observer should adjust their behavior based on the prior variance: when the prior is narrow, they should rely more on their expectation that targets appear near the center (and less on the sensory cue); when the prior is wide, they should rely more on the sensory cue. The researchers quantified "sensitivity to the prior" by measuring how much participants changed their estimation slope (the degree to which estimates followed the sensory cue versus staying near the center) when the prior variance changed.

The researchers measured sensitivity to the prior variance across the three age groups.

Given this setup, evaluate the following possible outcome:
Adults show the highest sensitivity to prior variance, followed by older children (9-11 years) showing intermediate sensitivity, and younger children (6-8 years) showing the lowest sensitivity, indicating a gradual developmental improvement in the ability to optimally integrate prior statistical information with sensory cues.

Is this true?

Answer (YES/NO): NO